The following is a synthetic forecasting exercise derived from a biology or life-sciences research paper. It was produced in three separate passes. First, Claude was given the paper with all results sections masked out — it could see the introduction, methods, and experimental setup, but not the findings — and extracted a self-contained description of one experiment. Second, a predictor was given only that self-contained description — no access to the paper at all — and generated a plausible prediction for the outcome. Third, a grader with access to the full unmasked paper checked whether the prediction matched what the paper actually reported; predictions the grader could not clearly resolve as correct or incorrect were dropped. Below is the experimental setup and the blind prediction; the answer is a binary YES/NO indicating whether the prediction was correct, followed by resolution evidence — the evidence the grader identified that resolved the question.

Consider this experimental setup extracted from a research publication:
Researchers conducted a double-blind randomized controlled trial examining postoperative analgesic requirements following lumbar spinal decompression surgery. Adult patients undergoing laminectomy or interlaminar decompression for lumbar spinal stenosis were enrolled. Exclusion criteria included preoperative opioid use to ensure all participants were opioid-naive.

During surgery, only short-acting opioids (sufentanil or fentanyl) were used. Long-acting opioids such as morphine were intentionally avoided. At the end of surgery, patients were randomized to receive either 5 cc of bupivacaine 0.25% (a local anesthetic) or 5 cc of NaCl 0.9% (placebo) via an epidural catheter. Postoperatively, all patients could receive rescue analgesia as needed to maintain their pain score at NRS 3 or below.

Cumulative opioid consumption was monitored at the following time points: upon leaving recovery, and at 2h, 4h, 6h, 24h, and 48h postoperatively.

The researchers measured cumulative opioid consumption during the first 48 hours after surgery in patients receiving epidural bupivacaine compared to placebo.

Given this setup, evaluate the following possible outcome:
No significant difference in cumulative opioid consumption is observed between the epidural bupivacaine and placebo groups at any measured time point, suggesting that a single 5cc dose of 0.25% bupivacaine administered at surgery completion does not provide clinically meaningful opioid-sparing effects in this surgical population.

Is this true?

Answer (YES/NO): YES